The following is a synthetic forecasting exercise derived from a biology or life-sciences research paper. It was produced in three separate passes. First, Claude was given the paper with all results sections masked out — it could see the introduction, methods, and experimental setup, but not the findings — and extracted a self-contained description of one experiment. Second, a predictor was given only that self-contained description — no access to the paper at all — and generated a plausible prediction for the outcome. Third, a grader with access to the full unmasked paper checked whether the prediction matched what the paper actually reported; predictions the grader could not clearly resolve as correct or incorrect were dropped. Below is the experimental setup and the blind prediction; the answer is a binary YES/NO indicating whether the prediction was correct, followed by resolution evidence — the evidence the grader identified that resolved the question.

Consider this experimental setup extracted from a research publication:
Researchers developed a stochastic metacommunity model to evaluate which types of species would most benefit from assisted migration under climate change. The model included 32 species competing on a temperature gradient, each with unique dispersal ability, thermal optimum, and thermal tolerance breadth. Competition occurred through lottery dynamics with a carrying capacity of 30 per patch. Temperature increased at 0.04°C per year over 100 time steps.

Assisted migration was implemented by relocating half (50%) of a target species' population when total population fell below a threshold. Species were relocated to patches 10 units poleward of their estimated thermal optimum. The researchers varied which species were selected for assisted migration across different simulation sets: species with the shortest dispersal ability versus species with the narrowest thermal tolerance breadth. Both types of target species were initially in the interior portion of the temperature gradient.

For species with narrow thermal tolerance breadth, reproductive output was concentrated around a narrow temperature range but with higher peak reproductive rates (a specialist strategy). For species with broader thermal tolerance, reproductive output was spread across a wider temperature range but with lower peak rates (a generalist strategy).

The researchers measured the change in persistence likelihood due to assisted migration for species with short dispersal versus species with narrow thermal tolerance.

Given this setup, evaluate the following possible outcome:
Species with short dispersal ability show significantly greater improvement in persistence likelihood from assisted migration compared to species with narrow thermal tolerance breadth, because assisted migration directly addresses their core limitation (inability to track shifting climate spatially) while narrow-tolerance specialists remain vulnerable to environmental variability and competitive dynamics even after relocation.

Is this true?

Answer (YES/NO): YES